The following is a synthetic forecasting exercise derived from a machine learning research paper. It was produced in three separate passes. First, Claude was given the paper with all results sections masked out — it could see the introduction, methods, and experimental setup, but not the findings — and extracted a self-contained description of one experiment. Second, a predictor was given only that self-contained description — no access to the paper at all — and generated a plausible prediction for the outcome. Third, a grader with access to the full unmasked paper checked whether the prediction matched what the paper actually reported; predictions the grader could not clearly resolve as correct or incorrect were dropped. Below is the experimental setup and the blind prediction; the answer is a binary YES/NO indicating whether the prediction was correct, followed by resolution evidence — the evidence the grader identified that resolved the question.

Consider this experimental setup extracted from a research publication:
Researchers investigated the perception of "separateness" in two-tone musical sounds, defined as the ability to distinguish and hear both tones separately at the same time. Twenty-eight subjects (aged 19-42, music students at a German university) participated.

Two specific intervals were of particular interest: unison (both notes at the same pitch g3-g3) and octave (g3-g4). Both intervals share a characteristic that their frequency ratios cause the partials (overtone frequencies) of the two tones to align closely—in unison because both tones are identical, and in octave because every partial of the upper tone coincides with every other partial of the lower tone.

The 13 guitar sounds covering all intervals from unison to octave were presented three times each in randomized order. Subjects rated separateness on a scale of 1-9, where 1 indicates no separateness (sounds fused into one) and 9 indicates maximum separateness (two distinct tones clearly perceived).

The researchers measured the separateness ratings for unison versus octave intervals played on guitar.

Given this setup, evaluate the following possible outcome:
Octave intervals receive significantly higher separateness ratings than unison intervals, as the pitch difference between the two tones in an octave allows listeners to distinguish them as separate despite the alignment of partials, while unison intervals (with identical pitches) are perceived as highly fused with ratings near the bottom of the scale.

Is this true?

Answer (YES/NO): NO